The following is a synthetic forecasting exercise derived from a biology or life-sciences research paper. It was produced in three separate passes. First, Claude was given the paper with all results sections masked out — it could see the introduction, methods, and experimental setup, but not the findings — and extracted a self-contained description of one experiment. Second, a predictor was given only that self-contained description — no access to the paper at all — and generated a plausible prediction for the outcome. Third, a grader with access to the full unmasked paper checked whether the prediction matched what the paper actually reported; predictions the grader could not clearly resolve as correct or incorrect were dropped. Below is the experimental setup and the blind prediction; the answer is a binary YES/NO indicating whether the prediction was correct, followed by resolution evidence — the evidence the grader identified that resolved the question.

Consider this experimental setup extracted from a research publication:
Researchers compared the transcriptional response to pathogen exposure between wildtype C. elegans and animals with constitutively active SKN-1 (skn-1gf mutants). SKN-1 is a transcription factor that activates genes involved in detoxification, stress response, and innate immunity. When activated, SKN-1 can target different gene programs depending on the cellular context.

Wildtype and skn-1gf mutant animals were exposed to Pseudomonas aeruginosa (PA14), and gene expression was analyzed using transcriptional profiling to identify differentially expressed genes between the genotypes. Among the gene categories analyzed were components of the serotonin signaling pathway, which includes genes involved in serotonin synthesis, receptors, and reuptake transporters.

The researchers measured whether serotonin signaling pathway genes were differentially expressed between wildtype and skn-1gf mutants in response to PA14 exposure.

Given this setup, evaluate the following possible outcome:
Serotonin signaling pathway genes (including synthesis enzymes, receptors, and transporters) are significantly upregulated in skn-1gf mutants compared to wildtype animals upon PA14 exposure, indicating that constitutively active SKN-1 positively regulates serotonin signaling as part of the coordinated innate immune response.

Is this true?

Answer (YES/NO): NO